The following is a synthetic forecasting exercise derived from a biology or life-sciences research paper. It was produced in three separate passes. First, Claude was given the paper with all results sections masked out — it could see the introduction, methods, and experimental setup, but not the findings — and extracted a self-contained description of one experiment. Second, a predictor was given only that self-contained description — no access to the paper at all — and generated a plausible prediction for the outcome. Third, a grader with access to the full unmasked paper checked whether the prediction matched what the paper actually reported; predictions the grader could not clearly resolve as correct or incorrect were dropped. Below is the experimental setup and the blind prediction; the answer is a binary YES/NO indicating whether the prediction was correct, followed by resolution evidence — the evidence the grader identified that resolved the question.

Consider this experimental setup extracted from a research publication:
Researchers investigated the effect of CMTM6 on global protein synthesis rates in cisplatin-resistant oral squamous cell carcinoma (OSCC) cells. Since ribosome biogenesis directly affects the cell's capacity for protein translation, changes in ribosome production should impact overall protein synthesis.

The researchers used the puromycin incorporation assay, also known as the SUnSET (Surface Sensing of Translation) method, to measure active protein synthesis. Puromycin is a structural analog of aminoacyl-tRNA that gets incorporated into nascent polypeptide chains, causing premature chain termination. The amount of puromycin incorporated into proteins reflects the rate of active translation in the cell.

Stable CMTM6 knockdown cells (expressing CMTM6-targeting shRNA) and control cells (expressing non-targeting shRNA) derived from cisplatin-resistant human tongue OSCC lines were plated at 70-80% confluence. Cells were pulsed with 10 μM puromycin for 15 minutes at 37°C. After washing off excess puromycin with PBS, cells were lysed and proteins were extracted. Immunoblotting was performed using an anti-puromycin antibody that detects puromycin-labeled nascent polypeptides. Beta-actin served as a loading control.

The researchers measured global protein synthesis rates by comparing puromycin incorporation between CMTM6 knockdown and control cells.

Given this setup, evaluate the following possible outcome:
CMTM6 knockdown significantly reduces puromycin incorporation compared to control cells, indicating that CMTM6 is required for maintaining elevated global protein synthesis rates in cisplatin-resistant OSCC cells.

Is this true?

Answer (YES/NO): YES